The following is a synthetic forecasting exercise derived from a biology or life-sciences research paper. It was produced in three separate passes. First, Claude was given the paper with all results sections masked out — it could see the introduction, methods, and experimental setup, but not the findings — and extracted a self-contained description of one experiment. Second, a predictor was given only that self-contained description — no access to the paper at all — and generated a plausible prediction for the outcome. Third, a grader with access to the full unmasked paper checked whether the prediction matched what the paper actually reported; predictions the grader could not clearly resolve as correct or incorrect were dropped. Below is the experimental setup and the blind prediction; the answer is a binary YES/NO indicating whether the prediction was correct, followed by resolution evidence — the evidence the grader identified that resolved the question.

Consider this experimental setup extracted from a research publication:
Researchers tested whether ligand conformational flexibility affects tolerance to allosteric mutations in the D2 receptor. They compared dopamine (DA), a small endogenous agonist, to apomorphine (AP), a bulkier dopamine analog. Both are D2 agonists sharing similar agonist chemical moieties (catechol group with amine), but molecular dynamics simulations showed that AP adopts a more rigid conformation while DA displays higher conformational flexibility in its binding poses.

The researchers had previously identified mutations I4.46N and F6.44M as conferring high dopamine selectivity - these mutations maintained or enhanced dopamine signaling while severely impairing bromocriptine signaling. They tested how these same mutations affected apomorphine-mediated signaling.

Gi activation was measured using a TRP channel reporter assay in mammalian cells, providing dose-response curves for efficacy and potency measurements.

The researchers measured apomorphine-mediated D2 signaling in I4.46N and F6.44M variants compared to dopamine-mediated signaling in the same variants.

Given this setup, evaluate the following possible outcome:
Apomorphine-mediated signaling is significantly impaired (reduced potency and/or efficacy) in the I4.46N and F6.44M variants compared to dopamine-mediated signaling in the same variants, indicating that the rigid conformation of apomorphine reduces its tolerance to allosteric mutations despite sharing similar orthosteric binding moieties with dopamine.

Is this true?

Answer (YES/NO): YES